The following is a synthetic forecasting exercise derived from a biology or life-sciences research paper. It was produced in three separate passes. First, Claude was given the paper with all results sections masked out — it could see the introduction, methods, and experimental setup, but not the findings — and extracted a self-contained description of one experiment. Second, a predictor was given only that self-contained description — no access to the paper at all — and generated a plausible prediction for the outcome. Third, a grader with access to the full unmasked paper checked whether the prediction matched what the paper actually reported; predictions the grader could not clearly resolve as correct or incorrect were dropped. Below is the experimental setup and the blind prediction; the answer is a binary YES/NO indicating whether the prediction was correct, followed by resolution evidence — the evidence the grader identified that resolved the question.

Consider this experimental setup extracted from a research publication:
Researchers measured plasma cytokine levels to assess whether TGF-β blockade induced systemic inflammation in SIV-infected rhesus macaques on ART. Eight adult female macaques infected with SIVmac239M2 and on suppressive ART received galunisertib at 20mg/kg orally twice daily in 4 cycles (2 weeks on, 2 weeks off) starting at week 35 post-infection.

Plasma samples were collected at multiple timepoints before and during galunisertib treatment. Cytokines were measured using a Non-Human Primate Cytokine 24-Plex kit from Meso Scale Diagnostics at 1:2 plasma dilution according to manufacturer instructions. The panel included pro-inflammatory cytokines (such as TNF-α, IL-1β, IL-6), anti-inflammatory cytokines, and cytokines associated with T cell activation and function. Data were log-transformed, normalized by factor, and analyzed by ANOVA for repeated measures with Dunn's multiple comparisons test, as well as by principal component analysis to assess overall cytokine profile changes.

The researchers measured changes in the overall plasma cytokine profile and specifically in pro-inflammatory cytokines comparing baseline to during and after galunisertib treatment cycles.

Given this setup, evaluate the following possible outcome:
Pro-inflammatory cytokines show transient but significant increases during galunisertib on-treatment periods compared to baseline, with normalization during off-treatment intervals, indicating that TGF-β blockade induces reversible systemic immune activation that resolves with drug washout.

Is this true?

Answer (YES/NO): NO